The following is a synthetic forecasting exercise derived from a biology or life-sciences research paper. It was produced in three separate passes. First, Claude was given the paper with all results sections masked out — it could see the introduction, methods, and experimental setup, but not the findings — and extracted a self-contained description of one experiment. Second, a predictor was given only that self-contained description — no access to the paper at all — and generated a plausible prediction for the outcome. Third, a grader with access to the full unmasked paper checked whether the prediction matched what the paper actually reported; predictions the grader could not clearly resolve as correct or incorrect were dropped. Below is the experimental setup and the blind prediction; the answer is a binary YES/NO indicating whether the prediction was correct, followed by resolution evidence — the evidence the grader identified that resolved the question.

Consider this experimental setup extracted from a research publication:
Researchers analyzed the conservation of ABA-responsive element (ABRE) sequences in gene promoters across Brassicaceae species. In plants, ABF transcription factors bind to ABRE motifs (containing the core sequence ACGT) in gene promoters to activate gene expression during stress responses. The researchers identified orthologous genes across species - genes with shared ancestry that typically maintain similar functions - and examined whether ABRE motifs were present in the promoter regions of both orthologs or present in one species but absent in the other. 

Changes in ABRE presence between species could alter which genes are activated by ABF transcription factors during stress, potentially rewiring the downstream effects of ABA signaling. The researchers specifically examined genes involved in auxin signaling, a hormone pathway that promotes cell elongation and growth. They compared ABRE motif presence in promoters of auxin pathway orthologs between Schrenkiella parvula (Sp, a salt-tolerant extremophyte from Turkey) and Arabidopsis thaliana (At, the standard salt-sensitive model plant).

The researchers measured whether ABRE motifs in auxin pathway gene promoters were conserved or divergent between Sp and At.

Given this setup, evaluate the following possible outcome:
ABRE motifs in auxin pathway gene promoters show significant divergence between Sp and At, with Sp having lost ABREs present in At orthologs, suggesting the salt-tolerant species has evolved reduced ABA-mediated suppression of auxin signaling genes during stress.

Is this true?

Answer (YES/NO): NO